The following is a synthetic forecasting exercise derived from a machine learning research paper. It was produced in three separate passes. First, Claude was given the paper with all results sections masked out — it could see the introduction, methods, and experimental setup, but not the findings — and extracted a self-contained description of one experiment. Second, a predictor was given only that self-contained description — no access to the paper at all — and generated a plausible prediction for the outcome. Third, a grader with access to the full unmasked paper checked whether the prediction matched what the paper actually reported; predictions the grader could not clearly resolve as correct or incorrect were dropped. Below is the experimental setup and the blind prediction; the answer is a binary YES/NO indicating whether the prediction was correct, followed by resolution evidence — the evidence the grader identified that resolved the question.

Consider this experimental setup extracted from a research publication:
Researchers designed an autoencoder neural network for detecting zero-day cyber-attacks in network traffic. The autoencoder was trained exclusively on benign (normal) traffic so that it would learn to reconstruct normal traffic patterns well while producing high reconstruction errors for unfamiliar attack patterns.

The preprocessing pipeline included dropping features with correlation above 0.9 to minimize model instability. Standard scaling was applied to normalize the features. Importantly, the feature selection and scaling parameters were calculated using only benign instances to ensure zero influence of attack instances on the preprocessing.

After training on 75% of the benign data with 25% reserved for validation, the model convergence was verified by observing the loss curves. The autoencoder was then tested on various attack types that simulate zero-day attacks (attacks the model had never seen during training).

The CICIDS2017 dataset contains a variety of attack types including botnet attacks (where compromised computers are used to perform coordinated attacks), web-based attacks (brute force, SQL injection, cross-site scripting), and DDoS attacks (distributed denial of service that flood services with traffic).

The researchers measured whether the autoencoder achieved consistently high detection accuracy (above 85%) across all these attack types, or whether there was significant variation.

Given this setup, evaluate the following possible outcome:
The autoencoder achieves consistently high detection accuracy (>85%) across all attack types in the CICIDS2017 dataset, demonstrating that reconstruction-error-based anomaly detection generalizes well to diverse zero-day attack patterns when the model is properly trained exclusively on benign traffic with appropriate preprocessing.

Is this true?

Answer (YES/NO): NO